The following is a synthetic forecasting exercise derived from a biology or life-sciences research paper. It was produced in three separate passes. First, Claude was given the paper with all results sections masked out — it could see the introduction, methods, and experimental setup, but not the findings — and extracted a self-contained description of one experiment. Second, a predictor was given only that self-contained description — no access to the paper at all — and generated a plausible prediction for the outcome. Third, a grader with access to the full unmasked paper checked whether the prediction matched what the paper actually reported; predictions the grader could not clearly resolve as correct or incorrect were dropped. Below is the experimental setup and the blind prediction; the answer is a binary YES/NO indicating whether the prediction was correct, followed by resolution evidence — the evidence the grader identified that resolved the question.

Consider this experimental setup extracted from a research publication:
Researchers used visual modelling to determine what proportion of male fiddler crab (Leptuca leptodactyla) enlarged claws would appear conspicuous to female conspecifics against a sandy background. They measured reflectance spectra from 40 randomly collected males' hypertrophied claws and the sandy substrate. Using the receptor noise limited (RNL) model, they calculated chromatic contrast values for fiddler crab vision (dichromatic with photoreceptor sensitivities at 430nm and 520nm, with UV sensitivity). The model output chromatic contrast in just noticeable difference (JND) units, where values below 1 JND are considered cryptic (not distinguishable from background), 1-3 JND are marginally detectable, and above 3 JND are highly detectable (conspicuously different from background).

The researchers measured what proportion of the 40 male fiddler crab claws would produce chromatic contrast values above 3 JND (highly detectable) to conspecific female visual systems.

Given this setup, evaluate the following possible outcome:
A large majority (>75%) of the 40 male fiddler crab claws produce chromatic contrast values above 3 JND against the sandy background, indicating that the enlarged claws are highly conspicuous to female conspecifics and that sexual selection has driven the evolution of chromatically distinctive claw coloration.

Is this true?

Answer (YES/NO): NO